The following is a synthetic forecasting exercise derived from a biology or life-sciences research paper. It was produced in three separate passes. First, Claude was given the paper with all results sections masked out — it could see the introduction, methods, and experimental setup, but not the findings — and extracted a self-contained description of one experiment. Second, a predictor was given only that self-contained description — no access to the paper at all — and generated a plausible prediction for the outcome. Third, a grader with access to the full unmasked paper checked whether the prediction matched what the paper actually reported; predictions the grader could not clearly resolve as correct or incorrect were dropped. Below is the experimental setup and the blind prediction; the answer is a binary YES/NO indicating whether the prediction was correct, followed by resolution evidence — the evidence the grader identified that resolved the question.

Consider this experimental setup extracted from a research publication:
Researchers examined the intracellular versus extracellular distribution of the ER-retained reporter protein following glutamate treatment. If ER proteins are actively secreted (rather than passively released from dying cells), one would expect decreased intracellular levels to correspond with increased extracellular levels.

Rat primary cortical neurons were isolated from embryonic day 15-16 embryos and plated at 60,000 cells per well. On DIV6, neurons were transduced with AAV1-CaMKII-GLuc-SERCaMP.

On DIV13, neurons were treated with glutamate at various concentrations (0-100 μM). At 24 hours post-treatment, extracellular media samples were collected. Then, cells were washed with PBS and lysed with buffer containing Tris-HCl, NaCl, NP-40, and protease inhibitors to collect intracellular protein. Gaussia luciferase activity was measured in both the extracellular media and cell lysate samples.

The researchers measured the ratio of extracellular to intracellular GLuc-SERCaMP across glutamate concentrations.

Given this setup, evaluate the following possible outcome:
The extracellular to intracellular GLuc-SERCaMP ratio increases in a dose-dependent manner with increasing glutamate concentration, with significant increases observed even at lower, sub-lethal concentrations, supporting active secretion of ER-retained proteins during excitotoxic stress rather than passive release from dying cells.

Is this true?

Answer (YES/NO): YES